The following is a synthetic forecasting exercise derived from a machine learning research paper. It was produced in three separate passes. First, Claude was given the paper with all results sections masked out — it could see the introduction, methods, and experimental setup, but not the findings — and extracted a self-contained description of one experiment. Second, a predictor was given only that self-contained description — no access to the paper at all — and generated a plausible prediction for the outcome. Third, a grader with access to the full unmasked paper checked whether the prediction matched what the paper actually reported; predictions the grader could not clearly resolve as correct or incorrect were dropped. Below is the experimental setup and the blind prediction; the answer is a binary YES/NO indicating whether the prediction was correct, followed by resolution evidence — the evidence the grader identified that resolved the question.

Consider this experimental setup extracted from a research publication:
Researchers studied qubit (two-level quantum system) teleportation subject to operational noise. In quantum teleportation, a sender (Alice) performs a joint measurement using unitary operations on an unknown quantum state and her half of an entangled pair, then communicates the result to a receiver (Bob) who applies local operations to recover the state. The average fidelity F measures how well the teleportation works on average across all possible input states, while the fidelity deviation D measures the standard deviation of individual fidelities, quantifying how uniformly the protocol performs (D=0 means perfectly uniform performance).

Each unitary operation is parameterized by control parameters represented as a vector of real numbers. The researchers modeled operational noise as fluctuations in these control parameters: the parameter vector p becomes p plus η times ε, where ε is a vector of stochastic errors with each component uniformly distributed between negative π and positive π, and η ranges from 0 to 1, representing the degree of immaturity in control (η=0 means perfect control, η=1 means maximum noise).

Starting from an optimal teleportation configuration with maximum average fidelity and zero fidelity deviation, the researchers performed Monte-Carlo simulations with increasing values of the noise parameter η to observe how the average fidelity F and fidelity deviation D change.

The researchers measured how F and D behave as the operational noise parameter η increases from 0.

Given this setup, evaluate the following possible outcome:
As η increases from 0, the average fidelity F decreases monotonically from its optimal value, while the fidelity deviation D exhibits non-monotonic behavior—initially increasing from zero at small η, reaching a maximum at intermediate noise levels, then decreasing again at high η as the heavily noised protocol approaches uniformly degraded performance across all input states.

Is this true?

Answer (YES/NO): NO